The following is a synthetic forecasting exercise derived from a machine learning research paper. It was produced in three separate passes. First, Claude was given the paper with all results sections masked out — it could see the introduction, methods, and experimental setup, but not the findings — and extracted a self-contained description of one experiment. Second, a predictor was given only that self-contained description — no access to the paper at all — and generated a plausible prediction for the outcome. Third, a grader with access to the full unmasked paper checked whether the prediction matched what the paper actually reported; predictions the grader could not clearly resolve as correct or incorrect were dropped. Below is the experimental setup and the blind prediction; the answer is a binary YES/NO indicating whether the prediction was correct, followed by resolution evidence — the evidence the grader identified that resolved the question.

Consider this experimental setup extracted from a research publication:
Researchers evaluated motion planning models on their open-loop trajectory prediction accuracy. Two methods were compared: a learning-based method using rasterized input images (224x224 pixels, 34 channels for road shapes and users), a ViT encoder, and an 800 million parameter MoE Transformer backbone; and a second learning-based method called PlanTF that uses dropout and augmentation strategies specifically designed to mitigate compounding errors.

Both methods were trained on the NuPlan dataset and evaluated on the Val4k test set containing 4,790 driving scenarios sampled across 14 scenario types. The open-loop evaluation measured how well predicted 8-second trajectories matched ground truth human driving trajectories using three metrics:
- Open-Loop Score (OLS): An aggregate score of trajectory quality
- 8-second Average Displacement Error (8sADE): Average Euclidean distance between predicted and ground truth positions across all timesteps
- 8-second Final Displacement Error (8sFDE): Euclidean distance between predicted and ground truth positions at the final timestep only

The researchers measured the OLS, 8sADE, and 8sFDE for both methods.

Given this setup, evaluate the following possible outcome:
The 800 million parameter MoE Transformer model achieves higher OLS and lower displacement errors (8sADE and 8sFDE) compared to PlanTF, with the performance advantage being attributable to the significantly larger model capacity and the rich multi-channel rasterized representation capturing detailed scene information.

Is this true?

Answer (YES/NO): NO